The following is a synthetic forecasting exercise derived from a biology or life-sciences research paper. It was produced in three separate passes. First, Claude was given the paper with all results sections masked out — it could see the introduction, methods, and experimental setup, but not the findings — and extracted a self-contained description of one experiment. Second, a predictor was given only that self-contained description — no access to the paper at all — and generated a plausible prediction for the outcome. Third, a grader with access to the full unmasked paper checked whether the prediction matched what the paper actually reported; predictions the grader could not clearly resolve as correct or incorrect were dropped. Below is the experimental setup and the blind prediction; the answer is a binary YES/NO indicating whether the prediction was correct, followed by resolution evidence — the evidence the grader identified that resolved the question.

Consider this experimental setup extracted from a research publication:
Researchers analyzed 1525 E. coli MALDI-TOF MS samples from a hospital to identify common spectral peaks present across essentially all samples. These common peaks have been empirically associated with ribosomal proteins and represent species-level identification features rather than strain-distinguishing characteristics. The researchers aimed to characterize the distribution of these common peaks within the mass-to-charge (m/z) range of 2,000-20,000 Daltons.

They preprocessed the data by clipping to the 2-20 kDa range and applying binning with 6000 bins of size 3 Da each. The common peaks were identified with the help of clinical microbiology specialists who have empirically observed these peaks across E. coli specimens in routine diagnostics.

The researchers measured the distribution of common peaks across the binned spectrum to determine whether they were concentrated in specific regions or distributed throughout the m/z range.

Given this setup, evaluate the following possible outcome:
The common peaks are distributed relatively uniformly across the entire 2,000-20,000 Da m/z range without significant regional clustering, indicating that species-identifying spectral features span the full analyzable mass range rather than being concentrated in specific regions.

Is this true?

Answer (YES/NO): NO